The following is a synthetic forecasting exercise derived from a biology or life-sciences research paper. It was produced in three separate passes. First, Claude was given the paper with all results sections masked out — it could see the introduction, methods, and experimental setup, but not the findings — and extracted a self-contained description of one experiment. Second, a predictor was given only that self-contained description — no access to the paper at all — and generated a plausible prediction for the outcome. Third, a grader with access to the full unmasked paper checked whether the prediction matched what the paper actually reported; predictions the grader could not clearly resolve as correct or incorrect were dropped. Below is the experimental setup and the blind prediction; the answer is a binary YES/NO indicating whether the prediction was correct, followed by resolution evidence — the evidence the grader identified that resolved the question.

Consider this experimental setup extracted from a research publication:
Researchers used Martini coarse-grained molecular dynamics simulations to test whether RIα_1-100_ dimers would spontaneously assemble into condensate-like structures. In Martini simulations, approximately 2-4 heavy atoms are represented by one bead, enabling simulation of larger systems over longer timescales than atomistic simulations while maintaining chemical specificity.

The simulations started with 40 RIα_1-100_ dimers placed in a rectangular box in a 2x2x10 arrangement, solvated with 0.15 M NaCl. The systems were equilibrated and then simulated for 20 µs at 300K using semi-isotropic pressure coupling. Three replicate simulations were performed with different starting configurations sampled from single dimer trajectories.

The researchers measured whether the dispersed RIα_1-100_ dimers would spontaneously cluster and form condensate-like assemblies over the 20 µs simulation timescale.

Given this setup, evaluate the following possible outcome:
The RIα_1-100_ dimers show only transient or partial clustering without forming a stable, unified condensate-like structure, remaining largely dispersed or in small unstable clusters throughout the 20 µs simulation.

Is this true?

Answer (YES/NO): NO